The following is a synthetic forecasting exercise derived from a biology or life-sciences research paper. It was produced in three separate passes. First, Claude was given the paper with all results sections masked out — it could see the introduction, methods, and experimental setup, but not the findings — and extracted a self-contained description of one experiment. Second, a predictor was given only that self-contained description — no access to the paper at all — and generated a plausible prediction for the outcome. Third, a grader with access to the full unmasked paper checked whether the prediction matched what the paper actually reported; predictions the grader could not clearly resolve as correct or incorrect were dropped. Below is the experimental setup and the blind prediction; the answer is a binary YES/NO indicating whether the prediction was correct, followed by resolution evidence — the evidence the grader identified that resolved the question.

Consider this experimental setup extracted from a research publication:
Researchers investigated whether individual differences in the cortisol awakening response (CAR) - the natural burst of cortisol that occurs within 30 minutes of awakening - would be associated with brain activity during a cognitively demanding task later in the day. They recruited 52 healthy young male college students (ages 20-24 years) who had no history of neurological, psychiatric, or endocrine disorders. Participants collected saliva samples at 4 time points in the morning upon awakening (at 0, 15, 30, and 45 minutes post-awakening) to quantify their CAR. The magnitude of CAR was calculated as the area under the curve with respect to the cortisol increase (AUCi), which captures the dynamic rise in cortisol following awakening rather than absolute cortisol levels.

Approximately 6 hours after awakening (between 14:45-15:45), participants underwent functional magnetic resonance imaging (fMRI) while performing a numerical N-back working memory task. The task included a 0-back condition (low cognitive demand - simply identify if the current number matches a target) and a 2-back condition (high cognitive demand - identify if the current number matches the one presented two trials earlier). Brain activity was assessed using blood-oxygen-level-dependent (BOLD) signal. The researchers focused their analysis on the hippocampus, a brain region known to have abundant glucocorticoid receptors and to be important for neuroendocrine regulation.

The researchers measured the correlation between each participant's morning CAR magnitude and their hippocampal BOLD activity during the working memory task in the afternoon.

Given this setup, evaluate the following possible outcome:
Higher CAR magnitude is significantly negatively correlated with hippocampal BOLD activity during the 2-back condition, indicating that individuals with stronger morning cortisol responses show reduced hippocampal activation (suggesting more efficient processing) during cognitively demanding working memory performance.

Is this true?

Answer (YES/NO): NO